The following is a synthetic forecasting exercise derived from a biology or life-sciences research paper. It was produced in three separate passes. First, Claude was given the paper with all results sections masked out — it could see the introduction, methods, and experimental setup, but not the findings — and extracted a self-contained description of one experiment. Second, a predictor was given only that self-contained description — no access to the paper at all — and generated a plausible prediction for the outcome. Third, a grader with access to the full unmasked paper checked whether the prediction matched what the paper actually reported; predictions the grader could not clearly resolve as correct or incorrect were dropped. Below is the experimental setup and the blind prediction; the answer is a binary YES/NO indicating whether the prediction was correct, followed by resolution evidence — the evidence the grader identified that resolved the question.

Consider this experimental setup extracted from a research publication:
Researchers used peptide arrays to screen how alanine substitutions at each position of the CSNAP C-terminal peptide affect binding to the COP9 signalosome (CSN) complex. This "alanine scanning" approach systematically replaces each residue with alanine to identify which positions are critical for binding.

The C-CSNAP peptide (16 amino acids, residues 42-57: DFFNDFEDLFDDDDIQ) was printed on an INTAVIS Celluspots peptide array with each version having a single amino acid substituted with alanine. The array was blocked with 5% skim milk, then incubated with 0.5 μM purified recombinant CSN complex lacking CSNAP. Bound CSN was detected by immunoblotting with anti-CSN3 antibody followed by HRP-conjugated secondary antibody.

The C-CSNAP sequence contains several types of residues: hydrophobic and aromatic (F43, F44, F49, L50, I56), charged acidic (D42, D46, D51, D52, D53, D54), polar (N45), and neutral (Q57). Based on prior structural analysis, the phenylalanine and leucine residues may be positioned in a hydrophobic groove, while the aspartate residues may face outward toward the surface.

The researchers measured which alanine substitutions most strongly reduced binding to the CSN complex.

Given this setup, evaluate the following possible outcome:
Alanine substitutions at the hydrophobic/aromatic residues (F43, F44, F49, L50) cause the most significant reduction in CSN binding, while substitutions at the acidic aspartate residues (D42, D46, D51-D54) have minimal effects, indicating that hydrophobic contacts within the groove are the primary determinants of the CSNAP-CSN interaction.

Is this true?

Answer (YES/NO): NO